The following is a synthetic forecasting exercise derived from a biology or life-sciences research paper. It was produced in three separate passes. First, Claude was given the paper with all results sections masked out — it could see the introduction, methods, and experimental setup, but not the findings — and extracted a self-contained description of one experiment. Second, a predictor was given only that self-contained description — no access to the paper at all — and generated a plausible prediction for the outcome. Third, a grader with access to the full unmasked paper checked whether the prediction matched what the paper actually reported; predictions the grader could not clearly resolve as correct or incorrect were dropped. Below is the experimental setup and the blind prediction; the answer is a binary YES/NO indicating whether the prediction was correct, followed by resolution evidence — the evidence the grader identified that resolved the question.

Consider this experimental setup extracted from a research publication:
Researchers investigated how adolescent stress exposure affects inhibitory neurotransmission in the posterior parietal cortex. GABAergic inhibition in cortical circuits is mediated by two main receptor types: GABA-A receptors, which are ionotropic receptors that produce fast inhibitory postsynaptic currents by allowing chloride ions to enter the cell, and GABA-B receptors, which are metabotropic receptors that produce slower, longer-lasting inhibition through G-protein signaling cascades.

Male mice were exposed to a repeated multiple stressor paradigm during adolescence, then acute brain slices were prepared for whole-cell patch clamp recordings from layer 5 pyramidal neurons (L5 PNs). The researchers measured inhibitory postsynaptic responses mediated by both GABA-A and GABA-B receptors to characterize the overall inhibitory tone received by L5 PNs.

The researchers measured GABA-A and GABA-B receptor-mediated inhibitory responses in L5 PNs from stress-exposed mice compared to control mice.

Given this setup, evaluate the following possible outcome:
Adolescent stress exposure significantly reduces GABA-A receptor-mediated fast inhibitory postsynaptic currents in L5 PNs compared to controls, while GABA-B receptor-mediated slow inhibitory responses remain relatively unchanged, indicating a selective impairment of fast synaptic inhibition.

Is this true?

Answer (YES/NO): NO